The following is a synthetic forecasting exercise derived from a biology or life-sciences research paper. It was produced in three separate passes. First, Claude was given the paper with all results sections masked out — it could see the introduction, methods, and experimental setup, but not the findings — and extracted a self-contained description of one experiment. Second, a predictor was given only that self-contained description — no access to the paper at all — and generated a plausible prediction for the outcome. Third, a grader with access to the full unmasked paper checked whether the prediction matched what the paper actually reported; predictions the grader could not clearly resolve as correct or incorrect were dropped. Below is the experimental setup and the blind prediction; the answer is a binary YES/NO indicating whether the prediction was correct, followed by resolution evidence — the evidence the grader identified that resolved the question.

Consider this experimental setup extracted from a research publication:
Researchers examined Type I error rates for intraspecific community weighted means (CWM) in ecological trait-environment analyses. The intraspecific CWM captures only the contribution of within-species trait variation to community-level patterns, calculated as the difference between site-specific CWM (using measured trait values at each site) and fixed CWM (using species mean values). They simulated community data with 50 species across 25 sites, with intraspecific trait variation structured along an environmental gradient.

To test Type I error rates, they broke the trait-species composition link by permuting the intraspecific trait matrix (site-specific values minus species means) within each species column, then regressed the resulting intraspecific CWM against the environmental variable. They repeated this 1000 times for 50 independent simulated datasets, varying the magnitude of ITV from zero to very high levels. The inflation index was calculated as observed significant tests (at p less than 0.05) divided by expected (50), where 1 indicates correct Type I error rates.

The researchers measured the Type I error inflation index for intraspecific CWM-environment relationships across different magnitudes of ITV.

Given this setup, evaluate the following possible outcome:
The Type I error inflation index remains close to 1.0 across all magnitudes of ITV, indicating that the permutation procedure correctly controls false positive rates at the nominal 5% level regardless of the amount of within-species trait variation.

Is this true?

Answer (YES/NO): NO